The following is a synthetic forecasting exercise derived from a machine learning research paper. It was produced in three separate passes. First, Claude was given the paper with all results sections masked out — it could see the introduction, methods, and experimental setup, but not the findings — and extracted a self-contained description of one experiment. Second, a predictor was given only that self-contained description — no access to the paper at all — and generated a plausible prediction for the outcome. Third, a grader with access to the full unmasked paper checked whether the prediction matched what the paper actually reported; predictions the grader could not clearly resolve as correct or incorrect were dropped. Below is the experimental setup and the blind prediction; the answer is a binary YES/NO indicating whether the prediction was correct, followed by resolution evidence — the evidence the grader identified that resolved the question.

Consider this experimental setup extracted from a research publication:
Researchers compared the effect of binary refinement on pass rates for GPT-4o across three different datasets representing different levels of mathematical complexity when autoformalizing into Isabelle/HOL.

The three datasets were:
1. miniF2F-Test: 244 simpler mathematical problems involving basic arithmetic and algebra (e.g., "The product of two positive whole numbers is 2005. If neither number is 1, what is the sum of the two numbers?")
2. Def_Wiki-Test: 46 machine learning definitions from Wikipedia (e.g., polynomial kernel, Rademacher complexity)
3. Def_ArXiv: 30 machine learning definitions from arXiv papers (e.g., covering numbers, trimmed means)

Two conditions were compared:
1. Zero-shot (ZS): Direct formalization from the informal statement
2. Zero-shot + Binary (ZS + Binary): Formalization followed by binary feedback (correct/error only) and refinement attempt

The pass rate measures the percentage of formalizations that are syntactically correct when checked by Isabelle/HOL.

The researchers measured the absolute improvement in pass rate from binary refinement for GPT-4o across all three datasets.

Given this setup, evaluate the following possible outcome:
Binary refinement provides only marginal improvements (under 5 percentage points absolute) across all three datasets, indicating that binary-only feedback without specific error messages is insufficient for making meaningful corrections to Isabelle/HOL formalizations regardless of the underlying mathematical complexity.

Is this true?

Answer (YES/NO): YES